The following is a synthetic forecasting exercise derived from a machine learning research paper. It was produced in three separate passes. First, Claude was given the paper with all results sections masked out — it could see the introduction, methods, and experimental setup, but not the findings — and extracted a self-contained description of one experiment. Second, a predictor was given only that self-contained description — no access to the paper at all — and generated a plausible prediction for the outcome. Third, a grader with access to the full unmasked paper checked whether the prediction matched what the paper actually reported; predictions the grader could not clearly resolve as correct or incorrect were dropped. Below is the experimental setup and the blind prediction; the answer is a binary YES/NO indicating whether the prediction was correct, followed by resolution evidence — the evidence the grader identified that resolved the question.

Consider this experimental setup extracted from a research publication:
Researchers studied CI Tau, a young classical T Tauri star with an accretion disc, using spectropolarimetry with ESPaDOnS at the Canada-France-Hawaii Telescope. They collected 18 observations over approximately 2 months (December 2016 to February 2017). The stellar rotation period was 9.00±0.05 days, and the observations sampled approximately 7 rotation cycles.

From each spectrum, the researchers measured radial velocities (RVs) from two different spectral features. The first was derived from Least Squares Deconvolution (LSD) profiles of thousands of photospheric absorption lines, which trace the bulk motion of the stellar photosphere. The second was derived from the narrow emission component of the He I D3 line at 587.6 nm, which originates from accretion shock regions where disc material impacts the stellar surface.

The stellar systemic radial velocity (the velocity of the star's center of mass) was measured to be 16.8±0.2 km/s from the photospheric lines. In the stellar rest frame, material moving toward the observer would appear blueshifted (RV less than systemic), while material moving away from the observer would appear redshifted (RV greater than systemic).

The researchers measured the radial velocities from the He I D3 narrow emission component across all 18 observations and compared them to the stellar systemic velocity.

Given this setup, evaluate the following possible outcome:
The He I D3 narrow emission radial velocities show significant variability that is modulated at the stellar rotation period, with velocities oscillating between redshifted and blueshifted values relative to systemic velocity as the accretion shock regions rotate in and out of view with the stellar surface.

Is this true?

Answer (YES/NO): NO